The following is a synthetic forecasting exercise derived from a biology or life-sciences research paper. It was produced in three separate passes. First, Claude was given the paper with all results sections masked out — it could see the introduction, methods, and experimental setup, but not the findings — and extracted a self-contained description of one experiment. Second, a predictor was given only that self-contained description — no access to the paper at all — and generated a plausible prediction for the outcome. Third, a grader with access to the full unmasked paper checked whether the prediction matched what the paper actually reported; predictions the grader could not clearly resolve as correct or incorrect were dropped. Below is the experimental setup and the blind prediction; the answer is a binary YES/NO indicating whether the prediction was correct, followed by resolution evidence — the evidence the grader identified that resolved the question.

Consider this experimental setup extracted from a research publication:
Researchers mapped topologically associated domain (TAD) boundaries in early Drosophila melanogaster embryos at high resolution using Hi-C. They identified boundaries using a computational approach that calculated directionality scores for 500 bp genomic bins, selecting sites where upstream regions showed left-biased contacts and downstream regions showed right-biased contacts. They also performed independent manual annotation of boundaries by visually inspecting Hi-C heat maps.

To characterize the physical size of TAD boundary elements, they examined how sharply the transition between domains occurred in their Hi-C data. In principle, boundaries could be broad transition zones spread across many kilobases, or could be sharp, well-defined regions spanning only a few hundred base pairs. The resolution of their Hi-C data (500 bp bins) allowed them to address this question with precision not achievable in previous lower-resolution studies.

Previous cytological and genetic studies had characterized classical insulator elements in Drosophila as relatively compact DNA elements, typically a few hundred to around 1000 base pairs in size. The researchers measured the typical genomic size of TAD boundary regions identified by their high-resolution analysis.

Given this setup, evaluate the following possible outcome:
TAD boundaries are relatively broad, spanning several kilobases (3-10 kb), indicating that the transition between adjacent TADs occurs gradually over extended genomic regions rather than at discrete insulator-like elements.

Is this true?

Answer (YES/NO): NO